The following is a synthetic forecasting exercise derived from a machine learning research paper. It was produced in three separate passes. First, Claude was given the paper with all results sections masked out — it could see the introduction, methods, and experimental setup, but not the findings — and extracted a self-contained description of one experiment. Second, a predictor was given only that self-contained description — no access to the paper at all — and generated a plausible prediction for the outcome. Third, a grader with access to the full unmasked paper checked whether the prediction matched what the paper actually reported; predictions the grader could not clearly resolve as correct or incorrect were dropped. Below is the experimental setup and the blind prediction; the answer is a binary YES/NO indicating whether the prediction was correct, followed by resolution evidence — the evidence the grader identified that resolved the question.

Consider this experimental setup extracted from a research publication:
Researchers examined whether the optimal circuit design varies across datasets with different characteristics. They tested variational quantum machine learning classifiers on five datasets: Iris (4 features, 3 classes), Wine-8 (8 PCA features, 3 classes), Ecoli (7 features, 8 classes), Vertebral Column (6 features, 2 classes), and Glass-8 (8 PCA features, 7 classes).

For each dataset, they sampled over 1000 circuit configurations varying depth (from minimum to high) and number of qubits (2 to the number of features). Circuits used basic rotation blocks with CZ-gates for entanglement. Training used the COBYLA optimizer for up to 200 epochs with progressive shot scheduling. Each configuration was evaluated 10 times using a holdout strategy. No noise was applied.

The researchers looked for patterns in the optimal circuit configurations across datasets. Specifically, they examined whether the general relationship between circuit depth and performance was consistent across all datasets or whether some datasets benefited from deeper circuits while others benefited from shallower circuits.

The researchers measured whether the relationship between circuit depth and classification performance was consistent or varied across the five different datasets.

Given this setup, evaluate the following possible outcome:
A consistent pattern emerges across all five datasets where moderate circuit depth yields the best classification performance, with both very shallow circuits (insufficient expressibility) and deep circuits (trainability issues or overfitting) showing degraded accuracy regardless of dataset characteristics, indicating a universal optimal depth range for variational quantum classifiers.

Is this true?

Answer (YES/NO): NO